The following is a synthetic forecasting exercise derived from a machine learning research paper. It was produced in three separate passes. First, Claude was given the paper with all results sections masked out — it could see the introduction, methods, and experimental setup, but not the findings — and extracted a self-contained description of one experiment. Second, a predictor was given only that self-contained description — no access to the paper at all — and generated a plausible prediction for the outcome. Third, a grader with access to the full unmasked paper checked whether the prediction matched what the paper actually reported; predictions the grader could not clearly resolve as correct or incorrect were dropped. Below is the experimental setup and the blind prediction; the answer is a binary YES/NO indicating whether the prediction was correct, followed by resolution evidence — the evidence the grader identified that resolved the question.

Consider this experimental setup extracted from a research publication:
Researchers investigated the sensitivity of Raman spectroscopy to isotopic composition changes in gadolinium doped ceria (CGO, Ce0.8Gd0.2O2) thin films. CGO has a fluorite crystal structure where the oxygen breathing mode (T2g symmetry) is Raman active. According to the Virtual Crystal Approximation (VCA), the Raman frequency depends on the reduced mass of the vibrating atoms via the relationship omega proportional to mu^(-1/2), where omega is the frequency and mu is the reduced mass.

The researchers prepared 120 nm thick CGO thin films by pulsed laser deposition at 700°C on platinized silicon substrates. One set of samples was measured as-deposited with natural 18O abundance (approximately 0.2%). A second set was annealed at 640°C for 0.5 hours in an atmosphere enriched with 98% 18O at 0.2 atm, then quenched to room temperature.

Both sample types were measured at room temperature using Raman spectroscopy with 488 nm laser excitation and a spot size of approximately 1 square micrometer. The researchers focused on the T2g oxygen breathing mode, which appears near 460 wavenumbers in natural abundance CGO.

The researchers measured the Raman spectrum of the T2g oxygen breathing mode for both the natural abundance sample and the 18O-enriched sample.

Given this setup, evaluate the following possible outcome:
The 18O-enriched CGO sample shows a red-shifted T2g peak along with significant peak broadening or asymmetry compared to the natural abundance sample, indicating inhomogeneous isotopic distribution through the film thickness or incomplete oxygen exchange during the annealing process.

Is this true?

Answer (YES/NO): NO